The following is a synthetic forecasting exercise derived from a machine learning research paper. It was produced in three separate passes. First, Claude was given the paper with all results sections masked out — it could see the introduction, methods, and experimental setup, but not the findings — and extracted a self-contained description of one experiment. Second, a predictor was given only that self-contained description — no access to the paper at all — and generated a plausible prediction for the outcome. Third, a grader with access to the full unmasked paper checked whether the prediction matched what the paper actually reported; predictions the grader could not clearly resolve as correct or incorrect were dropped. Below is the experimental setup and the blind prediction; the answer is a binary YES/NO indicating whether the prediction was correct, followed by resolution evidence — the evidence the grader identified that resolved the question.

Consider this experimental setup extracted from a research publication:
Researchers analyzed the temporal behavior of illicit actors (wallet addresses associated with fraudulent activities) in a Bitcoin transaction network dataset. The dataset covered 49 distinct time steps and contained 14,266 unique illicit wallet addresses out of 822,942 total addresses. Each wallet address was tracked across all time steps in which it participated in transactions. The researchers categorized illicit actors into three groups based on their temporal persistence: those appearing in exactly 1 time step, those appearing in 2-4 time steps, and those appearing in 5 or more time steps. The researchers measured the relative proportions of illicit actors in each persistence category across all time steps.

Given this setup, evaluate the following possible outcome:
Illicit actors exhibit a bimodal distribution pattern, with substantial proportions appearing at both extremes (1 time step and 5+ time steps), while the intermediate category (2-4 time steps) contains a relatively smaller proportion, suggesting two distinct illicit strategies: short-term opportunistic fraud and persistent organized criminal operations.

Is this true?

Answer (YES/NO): NO